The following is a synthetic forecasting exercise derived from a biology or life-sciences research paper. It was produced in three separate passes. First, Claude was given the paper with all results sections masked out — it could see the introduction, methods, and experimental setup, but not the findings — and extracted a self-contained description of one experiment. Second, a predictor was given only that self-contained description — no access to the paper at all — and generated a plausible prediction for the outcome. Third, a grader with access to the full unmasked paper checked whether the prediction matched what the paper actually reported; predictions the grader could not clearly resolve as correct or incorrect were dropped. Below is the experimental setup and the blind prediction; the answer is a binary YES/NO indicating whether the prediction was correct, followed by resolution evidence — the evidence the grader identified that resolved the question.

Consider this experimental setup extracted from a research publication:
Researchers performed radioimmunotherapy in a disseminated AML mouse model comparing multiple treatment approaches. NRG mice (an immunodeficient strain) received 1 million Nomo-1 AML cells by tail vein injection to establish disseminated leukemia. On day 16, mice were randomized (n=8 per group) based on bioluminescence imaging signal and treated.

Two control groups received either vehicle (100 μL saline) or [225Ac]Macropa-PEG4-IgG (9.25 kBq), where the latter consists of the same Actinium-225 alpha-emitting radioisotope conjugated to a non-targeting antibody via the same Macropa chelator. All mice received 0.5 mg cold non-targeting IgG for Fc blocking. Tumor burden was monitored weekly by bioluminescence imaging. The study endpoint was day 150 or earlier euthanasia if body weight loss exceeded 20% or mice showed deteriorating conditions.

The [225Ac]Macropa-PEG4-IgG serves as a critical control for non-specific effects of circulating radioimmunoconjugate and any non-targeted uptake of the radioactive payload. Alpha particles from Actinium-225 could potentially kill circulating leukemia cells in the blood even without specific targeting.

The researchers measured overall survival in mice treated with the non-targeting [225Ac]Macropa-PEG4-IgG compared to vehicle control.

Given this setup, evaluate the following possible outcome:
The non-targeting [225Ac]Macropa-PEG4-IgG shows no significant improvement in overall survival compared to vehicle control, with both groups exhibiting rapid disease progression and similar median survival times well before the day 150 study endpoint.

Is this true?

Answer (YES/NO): NO